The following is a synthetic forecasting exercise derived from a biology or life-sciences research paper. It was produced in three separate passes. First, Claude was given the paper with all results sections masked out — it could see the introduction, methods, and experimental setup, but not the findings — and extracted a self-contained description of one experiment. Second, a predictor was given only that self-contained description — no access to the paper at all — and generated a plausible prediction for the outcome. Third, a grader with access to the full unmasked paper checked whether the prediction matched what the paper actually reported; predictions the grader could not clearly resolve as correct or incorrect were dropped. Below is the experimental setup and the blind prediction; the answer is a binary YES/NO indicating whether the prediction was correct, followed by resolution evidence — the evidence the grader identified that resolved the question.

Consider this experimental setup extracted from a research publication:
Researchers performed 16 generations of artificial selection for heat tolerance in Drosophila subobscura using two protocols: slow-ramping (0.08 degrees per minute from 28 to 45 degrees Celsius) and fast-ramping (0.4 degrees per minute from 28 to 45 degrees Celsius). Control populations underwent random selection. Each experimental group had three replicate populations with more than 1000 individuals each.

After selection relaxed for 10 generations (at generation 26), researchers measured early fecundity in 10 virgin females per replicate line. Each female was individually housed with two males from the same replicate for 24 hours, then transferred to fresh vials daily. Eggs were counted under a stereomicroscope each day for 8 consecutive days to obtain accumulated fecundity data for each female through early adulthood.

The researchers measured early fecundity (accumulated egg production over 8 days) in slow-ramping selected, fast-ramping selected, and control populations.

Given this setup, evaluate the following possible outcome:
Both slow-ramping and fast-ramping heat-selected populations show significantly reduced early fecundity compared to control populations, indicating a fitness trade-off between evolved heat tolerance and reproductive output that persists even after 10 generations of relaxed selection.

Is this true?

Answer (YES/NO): NO